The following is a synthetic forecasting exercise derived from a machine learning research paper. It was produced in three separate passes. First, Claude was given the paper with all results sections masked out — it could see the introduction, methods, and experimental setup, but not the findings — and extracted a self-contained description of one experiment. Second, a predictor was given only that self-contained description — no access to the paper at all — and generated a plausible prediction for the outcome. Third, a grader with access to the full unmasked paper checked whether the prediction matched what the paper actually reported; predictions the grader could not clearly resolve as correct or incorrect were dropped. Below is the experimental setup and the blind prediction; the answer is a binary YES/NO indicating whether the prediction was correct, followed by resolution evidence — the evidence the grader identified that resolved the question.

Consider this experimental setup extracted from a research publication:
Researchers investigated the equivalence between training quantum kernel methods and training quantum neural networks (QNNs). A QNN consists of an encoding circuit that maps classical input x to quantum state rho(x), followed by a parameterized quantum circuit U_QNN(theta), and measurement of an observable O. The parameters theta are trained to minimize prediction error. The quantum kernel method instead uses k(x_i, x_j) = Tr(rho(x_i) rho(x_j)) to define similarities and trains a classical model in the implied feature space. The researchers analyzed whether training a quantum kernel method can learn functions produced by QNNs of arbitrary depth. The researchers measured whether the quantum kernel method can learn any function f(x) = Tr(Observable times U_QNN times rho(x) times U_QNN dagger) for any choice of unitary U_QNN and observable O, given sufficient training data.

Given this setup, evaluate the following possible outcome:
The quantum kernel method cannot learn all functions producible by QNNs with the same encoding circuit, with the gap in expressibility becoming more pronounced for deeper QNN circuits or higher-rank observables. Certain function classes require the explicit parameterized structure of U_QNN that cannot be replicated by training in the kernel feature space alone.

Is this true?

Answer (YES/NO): NO